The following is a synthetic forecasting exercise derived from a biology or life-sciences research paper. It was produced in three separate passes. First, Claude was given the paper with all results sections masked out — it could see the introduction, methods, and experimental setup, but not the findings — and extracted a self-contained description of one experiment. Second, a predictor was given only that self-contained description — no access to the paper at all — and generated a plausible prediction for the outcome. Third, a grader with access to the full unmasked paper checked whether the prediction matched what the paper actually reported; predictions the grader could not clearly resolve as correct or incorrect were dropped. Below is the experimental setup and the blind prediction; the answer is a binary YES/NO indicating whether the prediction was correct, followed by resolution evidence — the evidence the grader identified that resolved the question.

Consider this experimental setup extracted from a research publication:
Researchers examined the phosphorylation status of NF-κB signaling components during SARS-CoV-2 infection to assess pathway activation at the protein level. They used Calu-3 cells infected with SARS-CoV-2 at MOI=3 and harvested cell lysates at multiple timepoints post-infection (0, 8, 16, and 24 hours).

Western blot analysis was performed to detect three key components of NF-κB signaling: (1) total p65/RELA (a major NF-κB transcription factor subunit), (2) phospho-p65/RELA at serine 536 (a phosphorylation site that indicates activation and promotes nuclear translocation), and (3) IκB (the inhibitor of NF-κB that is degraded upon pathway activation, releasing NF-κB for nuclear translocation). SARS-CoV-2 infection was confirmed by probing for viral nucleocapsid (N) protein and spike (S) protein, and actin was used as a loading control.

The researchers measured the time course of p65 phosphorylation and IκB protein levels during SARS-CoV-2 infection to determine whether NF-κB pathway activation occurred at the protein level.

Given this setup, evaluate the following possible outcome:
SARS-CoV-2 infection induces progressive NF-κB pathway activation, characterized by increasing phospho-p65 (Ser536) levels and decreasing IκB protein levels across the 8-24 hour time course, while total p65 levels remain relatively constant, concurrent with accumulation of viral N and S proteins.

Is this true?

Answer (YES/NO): YES